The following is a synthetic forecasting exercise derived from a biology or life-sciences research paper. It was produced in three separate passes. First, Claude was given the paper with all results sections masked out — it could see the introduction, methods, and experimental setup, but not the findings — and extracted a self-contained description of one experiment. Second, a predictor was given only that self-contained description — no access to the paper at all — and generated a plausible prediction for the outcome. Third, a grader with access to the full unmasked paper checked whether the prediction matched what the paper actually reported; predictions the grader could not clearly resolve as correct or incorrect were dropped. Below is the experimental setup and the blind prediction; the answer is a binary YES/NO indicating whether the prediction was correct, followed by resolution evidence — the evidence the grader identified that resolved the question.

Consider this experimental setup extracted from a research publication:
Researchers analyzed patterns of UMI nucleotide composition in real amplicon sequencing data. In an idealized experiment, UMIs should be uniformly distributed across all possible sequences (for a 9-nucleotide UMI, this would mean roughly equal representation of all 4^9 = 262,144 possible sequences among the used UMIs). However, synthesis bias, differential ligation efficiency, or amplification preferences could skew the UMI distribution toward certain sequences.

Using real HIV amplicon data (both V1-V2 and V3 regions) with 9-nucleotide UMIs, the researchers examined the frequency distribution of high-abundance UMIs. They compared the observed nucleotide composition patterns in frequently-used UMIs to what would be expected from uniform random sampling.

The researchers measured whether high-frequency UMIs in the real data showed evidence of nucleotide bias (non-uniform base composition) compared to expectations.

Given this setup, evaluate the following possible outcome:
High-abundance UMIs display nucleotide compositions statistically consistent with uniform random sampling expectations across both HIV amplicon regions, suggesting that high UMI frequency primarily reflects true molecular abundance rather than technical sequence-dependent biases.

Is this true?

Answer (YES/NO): NO